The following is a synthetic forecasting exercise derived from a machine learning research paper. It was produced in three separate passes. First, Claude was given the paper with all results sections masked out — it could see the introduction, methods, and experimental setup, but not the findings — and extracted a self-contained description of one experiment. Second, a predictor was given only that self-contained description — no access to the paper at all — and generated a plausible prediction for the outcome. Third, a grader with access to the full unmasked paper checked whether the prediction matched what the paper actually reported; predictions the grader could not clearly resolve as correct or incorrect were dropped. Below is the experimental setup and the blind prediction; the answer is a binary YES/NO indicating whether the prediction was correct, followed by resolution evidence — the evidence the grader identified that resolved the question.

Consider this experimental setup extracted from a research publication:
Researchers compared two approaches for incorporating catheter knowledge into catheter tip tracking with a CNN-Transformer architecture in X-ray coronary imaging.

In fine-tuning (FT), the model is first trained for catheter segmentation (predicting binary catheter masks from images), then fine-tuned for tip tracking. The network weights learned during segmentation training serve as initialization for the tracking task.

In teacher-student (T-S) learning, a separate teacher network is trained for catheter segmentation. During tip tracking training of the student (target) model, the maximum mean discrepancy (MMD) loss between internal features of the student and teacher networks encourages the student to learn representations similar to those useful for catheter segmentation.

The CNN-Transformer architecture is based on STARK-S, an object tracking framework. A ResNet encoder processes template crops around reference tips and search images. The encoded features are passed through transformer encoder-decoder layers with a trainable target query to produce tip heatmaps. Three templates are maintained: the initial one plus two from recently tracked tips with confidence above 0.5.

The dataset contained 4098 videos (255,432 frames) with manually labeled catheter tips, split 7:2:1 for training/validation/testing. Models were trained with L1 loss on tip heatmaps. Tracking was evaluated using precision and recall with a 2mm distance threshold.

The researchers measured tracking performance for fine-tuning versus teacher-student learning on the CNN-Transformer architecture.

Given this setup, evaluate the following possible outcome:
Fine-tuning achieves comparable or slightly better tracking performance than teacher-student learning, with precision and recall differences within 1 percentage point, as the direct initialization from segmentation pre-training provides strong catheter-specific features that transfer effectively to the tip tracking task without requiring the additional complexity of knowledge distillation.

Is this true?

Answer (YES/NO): NO